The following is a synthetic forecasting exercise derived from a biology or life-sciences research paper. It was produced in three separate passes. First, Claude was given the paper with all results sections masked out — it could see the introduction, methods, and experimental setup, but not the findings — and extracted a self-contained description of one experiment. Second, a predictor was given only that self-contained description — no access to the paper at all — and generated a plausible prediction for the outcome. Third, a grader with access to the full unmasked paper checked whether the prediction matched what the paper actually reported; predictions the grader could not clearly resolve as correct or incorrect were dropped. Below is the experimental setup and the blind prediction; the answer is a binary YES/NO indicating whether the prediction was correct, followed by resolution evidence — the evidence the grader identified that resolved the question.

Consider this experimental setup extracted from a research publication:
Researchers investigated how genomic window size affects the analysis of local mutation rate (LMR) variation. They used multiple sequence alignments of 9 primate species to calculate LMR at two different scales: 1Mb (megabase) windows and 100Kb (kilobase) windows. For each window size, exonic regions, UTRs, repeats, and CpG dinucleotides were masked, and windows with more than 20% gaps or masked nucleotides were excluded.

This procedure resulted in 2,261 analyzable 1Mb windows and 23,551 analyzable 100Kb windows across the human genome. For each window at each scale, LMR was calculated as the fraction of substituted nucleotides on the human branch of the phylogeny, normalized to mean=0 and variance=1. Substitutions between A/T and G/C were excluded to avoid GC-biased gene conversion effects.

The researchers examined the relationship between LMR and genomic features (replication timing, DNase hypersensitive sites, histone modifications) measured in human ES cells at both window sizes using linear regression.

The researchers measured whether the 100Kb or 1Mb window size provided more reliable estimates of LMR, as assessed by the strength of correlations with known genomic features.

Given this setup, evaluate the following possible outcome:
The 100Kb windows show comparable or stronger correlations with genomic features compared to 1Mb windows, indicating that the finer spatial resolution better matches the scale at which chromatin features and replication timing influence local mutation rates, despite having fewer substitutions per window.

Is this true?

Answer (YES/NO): NO